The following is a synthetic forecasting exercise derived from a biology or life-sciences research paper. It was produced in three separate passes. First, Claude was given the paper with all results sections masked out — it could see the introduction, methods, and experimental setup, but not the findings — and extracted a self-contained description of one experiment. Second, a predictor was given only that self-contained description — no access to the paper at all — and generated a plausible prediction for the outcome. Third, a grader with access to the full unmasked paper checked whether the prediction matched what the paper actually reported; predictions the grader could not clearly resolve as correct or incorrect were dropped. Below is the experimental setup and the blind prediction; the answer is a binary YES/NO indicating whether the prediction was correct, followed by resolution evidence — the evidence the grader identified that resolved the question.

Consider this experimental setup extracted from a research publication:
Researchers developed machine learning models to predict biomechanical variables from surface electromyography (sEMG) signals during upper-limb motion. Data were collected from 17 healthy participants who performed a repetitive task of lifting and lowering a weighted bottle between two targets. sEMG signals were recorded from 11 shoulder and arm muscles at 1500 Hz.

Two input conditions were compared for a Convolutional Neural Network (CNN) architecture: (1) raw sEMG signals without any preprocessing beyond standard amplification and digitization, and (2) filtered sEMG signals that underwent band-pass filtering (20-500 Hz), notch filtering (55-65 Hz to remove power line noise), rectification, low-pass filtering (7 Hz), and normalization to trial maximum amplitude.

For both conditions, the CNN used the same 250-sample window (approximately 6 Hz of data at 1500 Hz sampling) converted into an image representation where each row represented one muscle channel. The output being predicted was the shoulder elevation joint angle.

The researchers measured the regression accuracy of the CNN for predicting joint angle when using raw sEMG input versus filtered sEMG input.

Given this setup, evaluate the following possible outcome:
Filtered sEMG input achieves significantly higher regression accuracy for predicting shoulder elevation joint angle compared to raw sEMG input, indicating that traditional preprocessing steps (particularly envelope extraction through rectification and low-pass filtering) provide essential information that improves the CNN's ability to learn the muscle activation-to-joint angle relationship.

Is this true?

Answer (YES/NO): NO